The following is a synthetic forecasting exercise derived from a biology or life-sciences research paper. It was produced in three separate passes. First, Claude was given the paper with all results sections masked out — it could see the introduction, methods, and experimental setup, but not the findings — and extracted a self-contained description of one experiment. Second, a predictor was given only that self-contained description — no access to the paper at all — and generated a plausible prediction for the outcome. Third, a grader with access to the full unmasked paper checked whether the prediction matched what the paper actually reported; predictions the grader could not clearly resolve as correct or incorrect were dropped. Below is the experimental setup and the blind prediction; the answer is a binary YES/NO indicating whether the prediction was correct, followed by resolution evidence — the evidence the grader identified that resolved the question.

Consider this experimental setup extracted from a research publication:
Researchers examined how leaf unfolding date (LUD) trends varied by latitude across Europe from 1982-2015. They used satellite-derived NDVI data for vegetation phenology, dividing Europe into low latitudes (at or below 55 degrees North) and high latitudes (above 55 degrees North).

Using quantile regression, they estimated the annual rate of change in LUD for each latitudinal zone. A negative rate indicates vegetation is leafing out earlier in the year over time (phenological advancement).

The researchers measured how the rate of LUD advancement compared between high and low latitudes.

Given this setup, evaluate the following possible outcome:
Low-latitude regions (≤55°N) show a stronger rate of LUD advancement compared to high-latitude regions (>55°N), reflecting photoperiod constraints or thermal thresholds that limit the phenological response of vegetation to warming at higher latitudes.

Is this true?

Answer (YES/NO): NO